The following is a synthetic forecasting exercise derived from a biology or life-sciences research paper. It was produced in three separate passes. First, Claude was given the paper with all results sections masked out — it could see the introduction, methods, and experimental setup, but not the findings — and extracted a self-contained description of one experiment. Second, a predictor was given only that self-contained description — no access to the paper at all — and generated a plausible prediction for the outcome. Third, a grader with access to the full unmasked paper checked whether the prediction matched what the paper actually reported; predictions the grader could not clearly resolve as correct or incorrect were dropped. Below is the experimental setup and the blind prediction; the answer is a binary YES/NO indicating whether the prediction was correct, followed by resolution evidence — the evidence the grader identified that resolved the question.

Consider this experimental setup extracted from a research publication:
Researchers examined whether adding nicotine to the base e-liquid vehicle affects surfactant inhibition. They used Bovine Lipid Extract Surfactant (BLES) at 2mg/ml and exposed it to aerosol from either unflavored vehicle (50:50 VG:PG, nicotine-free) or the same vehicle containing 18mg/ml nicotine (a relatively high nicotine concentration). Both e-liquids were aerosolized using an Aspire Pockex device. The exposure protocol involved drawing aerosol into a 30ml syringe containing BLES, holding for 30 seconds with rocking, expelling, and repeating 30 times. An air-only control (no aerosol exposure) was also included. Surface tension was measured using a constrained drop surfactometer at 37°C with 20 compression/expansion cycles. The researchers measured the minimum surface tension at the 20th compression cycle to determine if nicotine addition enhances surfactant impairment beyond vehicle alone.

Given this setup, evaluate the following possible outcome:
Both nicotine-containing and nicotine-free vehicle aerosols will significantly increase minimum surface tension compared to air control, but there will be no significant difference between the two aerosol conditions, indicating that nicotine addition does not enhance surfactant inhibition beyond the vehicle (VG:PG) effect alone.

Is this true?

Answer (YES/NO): YES